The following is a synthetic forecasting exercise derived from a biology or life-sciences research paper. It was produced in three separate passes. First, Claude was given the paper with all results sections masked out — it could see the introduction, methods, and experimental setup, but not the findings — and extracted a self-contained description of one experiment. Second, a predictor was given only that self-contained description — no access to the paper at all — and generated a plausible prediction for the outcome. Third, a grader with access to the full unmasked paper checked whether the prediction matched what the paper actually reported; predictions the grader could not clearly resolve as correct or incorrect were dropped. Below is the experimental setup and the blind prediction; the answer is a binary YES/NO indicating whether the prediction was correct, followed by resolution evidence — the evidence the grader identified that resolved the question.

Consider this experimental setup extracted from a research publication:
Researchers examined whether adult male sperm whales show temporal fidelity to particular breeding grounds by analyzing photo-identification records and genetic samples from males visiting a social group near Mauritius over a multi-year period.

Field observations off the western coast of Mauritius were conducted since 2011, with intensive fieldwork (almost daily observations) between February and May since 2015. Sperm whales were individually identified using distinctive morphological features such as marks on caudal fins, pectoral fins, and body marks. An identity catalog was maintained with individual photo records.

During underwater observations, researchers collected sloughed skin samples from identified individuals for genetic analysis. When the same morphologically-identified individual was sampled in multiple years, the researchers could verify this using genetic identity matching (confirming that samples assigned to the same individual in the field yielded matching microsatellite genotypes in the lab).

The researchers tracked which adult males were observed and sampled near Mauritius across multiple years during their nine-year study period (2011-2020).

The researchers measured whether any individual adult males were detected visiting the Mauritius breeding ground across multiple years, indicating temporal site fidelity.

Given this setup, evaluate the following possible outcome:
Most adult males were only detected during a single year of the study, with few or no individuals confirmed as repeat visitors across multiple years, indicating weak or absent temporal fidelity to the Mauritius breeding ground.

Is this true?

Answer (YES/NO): NO